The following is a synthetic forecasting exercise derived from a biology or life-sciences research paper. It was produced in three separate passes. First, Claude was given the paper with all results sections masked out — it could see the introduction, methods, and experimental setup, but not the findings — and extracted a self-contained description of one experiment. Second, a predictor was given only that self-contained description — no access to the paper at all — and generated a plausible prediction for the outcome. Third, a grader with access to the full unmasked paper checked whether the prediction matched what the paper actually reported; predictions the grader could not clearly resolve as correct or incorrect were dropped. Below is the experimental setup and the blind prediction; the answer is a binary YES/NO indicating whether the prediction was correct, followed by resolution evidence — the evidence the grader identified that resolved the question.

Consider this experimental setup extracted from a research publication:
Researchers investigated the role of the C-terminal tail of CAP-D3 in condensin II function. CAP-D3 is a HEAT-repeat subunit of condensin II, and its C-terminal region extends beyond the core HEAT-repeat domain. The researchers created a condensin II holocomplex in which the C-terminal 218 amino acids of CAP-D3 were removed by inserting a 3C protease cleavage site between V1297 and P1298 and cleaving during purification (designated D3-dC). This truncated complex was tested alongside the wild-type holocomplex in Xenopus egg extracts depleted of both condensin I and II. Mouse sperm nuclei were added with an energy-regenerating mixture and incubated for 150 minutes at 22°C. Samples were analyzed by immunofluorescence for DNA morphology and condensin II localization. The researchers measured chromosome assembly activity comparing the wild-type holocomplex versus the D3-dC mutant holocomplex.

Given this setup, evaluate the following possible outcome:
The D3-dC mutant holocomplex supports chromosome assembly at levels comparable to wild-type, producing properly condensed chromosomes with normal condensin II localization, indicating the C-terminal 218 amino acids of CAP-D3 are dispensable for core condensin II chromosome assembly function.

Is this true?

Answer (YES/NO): NO